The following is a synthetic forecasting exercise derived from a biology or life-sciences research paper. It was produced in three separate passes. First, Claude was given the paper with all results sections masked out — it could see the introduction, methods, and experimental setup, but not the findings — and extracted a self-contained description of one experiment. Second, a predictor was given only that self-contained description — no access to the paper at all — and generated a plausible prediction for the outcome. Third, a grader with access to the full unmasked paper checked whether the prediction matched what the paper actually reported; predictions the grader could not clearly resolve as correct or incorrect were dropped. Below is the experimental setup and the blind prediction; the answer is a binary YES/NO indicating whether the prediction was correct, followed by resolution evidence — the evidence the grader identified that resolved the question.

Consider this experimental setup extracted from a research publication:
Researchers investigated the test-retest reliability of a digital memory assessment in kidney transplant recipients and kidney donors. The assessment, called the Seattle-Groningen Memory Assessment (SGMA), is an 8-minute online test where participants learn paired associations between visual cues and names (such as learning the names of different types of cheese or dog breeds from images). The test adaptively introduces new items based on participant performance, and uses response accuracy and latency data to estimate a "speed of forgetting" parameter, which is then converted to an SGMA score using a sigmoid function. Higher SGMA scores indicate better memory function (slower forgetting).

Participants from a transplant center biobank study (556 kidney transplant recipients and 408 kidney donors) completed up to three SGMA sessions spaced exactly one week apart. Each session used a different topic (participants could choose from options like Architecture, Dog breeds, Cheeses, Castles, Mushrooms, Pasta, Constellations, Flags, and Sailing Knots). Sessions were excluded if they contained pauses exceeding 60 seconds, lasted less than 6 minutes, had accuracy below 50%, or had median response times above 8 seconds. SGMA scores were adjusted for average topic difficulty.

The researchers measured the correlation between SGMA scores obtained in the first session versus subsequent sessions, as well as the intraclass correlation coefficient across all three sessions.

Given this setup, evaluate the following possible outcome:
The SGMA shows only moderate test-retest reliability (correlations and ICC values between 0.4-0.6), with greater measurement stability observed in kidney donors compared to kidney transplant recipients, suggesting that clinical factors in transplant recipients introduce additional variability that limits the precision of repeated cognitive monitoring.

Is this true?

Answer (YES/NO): NO